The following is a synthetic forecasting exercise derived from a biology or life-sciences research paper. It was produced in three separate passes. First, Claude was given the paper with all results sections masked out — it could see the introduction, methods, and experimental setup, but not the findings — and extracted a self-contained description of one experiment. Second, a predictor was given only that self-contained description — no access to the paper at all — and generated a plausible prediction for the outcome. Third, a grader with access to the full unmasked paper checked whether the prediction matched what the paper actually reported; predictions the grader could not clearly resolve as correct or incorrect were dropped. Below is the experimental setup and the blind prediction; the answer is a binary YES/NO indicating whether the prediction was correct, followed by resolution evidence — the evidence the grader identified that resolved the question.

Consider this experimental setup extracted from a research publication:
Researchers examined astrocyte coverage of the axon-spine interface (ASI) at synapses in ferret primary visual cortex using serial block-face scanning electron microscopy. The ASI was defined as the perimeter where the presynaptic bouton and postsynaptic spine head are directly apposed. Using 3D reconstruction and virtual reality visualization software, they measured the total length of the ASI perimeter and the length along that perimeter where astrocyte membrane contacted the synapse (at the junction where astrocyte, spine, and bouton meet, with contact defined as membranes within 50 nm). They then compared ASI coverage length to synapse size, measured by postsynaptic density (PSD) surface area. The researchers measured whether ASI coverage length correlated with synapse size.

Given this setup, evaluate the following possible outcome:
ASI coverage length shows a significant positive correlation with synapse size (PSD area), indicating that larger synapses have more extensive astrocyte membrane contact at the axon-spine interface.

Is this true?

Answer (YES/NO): YES